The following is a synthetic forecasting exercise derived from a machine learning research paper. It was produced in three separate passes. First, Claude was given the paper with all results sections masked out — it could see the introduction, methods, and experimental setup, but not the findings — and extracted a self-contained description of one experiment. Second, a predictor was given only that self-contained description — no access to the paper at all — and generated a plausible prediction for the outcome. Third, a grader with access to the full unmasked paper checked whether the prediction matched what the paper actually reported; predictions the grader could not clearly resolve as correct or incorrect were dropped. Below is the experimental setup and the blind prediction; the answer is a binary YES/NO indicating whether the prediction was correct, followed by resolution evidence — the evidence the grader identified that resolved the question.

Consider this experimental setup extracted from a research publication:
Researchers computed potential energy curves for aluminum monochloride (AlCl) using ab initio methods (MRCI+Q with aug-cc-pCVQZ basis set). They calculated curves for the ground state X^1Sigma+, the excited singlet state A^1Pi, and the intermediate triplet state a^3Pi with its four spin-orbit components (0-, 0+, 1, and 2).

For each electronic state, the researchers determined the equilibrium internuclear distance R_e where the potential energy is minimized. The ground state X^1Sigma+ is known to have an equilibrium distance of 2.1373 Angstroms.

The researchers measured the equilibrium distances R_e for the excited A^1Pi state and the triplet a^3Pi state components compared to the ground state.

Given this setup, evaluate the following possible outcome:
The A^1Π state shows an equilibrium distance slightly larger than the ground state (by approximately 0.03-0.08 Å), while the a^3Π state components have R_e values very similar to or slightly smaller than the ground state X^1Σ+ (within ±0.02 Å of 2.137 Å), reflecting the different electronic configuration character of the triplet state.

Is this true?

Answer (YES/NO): NO